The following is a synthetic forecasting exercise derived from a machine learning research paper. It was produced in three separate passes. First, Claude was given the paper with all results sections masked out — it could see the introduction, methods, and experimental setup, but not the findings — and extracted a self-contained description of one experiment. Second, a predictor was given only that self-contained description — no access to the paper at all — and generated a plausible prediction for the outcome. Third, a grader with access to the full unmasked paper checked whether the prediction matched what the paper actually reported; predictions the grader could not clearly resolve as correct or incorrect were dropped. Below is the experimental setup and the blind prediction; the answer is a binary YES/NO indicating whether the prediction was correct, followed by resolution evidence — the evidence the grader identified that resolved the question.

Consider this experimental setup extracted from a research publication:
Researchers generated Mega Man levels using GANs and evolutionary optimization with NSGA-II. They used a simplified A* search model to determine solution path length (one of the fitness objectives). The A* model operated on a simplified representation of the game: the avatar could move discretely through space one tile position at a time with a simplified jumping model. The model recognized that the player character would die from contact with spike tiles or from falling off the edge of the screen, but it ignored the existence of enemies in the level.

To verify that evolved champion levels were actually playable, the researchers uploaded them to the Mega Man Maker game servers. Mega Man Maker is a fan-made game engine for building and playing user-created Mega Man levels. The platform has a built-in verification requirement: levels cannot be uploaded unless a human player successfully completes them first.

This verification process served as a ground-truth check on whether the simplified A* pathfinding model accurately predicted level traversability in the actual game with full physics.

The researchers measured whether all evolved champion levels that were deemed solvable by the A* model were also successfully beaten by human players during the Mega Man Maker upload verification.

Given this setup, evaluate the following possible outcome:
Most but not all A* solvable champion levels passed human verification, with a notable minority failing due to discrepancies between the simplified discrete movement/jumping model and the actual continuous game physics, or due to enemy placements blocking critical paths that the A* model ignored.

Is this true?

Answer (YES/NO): NO